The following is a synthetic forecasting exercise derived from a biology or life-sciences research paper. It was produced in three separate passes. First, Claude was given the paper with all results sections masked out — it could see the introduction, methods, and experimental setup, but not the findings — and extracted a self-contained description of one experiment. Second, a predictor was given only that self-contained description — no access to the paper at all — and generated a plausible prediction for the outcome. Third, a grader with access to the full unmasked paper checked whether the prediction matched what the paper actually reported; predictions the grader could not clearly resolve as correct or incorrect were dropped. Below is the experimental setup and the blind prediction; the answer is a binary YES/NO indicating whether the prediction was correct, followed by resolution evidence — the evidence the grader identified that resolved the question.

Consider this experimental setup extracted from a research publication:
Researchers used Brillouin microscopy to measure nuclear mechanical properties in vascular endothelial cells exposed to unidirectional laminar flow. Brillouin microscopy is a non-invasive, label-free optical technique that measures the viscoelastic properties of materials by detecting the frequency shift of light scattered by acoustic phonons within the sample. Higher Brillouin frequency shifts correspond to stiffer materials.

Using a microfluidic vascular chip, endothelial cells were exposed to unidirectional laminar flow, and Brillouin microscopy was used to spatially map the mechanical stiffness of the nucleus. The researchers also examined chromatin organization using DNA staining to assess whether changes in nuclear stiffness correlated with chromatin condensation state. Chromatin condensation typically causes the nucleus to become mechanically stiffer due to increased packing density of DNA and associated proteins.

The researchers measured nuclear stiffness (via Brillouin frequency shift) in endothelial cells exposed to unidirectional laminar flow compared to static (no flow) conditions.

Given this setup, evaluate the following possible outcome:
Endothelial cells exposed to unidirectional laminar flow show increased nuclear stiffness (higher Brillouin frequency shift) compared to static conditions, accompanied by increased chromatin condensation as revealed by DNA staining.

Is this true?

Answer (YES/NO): YES